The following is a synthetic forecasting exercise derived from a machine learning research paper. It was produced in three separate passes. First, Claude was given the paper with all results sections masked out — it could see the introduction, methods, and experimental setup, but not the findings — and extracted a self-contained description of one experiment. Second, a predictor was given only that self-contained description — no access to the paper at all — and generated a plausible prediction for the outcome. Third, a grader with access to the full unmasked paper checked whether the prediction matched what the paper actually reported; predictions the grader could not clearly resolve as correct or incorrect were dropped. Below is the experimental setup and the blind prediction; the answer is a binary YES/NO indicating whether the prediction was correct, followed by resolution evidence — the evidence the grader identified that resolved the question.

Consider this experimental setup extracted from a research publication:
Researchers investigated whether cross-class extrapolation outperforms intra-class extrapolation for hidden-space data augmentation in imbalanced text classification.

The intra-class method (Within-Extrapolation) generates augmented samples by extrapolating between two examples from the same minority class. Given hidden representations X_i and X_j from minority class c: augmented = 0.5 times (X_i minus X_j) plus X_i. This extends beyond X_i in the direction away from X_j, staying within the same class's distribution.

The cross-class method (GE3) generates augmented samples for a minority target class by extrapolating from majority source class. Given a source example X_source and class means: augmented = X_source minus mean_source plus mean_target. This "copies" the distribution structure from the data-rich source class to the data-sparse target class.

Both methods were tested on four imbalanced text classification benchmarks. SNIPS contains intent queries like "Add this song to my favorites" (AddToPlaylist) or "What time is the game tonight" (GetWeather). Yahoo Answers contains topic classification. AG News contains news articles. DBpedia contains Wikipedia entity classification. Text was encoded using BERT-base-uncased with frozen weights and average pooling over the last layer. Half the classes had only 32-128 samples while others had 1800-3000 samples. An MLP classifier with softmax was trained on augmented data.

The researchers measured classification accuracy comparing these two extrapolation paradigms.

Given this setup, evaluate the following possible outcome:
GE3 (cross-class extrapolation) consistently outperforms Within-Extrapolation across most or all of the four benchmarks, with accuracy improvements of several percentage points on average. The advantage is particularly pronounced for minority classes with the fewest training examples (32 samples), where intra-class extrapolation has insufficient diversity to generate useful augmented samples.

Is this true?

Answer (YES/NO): YES